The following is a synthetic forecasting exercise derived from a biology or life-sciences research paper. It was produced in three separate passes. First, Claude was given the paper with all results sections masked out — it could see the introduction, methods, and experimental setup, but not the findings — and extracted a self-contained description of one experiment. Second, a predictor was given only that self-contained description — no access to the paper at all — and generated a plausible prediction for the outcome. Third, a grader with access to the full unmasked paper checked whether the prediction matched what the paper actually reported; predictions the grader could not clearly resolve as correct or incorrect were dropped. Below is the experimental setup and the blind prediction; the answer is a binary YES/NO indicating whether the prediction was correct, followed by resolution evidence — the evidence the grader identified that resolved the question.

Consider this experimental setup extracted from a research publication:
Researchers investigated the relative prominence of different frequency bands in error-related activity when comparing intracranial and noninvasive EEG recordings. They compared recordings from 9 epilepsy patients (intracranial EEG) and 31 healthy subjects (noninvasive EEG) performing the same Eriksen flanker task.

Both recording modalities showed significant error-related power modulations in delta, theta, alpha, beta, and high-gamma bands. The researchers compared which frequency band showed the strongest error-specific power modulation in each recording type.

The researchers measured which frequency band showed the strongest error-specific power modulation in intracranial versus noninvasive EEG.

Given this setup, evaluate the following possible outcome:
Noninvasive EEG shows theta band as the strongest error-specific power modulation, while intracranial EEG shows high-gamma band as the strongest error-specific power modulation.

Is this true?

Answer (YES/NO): NO